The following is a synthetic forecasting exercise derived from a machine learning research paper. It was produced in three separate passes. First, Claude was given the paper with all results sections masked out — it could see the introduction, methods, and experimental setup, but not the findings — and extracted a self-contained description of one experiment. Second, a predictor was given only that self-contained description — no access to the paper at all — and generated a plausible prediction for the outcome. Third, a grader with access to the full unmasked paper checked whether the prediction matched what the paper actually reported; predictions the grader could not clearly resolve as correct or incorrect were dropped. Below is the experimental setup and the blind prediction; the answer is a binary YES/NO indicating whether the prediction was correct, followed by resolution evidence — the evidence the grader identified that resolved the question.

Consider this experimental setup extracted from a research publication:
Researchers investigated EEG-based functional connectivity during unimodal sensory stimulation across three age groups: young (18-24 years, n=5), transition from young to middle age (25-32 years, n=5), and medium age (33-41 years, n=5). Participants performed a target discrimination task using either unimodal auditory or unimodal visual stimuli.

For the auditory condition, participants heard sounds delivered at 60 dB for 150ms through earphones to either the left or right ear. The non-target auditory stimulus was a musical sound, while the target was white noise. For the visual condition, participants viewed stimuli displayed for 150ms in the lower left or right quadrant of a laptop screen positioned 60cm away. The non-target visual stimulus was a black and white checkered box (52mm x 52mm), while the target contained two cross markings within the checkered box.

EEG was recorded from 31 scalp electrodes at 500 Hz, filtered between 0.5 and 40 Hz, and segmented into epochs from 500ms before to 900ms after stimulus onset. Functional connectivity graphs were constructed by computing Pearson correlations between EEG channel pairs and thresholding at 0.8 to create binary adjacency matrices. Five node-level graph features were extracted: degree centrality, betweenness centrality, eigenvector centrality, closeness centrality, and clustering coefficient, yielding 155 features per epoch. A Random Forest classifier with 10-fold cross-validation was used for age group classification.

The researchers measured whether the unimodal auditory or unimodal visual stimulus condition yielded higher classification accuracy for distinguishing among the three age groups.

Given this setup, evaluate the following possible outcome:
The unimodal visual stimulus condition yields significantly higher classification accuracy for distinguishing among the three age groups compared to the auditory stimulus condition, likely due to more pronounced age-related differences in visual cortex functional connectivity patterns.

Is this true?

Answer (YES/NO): NO